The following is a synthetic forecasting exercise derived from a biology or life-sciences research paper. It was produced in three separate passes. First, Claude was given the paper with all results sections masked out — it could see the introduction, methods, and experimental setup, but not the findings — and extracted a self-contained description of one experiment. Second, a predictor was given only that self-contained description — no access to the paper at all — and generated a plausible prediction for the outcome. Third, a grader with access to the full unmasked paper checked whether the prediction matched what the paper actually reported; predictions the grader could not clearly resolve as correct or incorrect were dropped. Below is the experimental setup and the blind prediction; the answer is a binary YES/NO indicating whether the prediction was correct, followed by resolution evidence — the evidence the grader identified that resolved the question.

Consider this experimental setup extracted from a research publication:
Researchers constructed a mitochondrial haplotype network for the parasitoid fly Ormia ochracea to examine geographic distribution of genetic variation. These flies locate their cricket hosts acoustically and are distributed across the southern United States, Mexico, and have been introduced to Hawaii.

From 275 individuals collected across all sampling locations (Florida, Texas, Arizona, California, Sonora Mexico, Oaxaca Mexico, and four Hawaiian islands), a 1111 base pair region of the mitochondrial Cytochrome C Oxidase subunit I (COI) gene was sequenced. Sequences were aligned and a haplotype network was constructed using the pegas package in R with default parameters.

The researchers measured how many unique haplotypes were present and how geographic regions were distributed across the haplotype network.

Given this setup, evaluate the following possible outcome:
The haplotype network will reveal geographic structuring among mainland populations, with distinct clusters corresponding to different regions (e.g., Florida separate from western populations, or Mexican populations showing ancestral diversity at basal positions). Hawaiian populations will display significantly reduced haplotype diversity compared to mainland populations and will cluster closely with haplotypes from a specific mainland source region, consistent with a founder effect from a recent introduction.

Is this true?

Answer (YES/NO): YES